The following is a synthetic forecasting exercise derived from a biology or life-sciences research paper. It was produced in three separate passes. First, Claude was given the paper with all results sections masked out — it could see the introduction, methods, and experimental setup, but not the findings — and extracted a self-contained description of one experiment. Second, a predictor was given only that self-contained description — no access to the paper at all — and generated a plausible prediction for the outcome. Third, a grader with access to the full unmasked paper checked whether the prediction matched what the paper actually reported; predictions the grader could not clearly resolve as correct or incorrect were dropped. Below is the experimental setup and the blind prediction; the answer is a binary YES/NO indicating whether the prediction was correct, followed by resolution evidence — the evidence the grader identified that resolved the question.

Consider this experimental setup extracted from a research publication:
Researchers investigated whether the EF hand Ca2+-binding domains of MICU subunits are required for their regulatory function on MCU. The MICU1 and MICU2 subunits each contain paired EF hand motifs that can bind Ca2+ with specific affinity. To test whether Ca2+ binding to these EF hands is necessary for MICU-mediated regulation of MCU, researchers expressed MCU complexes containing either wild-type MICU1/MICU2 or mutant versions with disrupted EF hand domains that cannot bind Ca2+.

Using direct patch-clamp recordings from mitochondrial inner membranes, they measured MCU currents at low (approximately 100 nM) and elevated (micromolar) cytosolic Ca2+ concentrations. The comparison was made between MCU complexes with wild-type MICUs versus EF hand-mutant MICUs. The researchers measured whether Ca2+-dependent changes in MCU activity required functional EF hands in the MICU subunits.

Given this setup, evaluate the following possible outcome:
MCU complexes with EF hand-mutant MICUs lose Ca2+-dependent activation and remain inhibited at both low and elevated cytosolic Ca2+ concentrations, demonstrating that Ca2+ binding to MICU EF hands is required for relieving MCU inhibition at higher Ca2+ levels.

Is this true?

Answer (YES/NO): NO